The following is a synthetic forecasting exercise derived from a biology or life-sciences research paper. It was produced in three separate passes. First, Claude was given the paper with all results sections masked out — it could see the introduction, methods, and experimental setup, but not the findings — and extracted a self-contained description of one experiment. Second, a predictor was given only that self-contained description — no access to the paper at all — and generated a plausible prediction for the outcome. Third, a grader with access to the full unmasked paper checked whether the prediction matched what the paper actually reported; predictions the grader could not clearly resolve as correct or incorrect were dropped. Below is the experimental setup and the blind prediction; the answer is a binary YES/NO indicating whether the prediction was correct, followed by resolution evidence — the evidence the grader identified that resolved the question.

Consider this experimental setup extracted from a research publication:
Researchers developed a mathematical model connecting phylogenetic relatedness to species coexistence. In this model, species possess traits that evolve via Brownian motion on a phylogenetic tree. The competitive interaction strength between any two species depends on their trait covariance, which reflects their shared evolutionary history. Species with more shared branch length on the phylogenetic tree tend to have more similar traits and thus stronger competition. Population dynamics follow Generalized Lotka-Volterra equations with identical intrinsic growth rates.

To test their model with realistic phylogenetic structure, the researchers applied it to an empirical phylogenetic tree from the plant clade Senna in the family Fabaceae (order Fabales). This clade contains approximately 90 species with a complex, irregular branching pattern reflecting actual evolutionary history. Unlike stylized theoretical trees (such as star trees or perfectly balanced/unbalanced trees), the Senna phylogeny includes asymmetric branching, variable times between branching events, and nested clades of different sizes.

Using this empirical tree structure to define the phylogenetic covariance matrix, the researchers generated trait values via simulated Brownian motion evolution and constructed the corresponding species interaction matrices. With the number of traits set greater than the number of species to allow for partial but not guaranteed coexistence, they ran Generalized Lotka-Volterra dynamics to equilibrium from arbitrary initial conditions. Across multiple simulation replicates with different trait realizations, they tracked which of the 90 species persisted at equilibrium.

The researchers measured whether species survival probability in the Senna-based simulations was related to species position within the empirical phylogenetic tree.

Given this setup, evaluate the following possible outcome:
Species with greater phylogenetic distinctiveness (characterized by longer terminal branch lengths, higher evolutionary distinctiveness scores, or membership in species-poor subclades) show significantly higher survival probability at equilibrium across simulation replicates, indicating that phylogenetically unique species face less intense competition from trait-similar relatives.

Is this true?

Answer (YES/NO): YES